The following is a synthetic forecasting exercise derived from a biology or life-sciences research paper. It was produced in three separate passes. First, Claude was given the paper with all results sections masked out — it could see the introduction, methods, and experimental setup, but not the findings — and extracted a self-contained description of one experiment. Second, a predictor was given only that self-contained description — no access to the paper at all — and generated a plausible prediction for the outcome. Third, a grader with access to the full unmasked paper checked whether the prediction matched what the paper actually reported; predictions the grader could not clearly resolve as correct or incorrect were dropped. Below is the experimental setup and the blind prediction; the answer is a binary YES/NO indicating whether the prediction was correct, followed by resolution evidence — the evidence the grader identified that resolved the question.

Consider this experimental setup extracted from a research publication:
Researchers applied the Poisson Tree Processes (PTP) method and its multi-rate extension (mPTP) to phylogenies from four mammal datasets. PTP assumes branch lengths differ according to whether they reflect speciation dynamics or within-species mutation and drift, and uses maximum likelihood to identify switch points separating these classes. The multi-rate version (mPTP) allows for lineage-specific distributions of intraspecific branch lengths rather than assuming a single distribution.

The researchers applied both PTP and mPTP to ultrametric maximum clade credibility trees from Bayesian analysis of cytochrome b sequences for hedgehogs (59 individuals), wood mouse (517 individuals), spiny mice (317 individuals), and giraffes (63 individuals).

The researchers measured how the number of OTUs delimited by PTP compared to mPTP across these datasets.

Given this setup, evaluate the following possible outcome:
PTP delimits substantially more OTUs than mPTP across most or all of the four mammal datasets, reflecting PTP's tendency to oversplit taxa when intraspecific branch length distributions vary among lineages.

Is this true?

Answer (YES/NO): YES